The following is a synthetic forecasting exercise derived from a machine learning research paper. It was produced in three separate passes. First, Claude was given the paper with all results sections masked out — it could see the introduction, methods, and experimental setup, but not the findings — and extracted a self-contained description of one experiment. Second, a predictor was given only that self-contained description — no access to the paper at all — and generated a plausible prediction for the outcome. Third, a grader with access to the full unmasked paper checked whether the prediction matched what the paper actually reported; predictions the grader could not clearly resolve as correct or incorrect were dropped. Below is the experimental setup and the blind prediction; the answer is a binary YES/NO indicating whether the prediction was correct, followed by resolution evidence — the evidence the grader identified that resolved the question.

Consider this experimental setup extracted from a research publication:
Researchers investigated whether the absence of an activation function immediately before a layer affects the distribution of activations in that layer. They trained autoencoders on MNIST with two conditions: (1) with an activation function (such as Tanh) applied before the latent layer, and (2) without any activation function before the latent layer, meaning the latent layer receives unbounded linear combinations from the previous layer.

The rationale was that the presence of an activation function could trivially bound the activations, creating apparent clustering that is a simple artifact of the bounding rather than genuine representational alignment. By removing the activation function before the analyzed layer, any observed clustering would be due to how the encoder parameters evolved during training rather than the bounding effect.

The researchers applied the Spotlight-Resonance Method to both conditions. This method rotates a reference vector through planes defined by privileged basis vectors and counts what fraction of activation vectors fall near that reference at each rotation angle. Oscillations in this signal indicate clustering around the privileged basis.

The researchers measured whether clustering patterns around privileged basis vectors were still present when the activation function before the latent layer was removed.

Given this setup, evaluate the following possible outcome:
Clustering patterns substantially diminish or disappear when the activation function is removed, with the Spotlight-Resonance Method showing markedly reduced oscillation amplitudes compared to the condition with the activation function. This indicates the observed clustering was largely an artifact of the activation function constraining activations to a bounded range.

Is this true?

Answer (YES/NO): NO